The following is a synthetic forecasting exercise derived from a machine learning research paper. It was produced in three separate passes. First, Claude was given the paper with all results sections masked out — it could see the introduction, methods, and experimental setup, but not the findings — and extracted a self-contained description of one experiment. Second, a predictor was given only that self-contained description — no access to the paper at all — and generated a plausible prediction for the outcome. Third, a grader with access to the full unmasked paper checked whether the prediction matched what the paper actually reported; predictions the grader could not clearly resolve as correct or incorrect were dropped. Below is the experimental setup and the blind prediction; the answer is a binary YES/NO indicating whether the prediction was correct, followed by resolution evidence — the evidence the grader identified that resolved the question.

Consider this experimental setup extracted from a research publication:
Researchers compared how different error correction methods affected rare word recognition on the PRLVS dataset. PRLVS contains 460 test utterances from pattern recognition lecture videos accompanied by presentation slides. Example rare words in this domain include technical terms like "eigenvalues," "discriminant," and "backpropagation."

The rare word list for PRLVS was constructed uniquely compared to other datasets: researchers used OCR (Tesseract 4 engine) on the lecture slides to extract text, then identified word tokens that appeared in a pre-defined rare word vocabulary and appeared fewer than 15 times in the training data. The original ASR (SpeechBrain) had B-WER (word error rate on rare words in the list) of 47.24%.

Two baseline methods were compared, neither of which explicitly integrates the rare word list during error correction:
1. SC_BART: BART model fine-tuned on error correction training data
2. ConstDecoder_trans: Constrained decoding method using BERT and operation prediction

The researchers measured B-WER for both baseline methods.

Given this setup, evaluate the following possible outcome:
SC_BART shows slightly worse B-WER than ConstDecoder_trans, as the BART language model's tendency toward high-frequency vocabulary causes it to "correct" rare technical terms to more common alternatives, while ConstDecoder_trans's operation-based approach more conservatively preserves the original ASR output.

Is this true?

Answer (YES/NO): NO